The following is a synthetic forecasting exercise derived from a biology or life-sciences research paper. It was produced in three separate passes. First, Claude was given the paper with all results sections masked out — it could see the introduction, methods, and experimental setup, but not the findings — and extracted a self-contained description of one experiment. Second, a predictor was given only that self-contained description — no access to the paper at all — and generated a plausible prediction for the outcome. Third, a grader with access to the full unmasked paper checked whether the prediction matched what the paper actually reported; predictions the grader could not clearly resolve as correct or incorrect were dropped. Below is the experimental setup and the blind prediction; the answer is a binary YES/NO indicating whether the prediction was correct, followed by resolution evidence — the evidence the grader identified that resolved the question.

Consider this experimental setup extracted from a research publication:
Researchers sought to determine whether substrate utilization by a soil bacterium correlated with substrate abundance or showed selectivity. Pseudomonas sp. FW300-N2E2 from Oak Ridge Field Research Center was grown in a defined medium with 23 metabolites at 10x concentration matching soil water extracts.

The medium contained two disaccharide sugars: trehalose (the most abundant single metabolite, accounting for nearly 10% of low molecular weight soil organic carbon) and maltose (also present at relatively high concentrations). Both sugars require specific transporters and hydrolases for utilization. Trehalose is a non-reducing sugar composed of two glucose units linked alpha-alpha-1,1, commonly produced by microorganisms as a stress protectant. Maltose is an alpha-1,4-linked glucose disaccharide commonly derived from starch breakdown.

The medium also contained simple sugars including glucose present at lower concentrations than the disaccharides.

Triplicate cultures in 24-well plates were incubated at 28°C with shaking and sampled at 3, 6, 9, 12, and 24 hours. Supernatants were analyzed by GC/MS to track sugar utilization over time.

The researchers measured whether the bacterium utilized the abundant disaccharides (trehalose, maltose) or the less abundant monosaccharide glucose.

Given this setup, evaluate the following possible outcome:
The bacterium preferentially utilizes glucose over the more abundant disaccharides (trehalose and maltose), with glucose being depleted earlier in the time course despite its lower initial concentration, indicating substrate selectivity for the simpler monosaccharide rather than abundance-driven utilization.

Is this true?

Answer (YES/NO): YES